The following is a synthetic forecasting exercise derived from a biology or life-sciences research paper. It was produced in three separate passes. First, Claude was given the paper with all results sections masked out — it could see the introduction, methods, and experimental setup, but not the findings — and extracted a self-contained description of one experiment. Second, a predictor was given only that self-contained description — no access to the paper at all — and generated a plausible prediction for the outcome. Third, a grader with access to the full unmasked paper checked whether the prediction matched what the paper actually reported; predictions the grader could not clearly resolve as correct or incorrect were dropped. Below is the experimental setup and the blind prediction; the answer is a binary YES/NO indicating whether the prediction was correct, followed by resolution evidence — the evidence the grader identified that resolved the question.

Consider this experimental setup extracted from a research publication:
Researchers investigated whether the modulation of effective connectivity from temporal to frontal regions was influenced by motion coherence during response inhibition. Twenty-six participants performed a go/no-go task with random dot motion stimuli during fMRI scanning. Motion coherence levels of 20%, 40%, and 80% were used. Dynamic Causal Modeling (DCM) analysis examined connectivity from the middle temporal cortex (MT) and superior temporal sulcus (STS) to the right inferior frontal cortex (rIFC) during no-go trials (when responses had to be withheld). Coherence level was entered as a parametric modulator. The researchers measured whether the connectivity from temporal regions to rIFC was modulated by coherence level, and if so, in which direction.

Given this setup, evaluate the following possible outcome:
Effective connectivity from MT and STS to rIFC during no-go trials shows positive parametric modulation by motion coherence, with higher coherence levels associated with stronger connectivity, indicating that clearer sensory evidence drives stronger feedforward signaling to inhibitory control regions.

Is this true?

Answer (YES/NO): YES